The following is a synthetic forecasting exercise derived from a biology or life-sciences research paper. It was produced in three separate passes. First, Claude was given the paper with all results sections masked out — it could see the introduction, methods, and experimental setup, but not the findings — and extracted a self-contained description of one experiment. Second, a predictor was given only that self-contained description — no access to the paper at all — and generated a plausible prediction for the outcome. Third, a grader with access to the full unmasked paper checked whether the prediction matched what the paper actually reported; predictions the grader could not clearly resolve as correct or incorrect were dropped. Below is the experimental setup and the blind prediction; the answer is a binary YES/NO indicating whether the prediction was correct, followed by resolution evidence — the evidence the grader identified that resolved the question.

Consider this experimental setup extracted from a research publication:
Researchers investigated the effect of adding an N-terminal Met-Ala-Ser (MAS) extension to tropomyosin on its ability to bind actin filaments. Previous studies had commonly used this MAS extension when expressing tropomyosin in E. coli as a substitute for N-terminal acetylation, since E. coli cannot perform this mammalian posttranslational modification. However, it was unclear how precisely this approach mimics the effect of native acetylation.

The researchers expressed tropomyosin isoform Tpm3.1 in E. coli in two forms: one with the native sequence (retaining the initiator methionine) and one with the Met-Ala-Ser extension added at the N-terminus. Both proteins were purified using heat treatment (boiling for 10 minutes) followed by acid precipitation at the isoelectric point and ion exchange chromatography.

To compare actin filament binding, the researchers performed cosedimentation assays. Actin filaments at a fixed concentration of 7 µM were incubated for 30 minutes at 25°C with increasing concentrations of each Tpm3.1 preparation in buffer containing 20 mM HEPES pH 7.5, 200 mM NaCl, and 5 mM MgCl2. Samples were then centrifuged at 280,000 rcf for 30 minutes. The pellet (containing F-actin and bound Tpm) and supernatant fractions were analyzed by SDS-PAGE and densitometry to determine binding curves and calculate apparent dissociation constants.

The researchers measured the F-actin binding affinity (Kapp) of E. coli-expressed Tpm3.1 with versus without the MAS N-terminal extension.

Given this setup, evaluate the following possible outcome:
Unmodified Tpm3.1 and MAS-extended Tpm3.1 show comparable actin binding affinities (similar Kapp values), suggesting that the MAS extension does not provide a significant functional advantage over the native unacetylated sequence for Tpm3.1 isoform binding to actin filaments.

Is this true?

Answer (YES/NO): YES